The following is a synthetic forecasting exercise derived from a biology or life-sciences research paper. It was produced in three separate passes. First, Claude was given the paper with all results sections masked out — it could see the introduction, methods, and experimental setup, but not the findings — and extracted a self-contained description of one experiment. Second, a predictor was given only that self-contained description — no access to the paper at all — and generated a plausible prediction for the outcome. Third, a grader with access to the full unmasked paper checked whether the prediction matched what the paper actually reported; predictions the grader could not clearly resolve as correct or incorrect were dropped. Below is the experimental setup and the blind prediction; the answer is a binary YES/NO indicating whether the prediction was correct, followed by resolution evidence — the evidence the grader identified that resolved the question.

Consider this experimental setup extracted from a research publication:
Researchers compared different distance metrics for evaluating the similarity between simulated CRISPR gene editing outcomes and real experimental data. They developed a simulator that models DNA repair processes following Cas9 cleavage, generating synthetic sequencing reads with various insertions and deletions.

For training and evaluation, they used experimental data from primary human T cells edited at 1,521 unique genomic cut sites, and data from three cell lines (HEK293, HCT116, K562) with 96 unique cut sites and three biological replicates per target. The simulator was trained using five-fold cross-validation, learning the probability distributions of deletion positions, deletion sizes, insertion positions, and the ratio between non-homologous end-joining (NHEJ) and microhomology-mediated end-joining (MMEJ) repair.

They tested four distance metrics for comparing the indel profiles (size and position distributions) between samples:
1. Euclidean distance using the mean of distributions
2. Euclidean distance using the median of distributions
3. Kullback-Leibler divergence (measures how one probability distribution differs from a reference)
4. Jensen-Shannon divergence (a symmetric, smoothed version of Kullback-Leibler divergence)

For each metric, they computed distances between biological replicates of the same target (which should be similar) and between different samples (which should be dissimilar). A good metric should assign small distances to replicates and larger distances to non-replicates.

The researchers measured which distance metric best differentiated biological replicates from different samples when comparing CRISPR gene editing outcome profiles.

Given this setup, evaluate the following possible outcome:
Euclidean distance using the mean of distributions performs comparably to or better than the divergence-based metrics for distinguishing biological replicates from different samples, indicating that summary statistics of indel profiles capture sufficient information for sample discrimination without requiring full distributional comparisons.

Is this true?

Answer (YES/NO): NO